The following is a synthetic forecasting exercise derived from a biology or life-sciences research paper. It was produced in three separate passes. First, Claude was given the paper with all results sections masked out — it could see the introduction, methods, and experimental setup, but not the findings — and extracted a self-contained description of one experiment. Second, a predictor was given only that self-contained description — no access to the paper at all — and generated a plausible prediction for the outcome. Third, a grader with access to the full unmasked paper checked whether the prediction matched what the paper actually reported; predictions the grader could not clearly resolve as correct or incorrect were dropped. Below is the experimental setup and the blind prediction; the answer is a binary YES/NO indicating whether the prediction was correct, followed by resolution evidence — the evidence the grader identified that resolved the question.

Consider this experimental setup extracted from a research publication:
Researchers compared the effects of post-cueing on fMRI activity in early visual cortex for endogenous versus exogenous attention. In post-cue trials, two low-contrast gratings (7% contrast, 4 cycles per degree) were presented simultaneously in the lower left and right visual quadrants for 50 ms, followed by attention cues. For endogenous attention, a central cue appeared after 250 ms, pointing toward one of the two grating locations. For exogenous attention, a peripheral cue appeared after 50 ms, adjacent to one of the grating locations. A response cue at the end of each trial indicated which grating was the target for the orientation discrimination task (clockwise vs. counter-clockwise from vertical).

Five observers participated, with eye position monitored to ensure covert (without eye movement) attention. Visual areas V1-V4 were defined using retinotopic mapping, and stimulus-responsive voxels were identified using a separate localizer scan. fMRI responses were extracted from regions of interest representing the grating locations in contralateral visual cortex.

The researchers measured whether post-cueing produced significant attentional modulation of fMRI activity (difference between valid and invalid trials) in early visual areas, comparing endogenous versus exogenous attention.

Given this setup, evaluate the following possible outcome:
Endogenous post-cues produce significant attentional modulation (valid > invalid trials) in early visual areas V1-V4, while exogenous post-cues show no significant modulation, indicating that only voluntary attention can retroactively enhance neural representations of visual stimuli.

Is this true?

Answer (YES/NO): NO